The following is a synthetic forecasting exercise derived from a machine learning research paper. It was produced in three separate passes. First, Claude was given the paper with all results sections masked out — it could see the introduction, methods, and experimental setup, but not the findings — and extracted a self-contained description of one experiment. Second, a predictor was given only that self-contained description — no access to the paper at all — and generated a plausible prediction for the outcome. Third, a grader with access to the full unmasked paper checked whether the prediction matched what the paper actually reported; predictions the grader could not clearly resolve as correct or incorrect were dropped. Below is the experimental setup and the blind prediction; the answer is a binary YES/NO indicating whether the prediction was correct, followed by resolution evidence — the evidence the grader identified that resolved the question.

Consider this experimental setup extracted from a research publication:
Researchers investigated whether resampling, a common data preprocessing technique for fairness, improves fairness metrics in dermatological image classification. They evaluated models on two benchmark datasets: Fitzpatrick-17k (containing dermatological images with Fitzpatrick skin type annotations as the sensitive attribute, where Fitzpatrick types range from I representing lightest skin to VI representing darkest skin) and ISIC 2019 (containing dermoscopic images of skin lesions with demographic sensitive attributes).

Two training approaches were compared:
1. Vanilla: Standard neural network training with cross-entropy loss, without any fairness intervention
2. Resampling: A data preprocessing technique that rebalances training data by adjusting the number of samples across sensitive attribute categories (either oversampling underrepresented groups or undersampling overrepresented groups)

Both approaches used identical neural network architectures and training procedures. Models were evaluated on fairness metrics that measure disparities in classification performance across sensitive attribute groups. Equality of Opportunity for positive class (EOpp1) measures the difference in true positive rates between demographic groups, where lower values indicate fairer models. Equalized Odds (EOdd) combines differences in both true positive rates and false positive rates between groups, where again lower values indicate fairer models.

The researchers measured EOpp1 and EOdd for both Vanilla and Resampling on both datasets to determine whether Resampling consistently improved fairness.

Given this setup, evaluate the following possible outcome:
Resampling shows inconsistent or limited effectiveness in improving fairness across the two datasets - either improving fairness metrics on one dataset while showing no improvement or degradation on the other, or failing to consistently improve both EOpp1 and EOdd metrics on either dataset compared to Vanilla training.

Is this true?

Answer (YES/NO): YES